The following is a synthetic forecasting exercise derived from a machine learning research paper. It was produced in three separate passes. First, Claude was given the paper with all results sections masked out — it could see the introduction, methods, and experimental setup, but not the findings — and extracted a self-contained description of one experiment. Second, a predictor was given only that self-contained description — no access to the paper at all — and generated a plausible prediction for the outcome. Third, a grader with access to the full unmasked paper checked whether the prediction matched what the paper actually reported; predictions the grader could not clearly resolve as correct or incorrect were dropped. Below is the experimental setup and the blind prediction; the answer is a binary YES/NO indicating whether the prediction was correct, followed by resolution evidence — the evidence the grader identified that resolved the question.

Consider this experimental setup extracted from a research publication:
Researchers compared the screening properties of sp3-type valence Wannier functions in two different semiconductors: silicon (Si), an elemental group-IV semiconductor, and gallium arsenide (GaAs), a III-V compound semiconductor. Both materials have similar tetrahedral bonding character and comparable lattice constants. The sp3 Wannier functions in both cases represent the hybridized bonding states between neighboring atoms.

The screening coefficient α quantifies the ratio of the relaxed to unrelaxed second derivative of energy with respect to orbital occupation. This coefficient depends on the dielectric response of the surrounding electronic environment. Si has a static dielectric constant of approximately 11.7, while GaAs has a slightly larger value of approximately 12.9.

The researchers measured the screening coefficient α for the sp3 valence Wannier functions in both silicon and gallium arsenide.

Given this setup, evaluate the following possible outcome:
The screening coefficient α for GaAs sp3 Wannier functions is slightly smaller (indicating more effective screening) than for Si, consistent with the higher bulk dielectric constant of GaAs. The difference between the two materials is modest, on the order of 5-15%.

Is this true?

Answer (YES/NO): NO